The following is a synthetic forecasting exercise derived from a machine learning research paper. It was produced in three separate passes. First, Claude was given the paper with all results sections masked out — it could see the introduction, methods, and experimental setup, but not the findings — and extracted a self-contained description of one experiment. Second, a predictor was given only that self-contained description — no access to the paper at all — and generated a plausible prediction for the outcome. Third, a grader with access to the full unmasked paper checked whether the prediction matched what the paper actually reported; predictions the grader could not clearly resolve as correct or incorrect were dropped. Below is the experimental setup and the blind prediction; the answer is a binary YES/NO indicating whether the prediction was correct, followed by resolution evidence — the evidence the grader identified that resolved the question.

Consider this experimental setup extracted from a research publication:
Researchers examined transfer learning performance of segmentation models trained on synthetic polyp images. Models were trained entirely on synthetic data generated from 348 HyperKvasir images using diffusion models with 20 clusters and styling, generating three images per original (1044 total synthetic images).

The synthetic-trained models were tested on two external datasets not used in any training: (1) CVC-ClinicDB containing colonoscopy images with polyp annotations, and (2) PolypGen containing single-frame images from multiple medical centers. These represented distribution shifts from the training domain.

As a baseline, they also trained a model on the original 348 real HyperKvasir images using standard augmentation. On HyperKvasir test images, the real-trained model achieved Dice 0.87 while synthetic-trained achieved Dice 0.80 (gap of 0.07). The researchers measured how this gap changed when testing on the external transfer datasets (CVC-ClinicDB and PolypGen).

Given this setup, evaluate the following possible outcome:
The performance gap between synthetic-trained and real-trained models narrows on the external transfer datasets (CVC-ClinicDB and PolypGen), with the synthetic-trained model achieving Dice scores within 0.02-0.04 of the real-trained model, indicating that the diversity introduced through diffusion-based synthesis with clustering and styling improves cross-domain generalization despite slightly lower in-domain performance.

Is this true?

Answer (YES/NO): NO